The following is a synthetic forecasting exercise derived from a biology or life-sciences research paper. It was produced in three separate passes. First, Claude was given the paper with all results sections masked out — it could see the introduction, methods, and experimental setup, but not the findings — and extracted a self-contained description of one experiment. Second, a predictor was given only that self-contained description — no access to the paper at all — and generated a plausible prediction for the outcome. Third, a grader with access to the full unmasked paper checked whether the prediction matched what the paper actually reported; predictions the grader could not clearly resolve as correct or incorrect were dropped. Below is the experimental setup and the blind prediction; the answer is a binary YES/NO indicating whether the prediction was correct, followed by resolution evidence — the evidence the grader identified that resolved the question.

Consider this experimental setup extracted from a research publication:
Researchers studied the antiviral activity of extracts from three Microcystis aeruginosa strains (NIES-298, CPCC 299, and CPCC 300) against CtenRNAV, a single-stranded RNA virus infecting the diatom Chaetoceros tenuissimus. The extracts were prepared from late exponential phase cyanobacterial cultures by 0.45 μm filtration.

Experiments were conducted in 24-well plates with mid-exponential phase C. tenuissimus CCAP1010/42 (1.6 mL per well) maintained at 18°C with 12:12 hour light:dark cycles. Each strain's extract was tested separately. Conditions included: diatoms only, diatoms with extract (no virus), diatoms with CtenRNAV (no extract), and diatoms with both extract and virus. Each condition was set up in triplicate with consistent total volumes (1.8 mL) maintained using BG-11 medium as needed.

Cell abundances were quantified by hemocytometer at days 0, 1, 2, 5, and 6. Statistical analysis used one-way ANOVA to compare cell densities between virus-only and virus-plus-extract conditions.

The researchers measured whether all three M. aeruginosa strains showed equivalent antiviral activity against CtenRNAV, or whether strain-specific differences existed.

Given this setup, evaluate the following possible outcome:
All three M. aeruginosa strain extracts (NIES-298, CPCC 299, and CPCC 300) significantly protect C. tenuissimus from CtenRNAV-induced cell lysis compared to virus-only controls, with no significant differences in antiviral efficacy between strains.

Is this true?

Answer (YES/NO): NO